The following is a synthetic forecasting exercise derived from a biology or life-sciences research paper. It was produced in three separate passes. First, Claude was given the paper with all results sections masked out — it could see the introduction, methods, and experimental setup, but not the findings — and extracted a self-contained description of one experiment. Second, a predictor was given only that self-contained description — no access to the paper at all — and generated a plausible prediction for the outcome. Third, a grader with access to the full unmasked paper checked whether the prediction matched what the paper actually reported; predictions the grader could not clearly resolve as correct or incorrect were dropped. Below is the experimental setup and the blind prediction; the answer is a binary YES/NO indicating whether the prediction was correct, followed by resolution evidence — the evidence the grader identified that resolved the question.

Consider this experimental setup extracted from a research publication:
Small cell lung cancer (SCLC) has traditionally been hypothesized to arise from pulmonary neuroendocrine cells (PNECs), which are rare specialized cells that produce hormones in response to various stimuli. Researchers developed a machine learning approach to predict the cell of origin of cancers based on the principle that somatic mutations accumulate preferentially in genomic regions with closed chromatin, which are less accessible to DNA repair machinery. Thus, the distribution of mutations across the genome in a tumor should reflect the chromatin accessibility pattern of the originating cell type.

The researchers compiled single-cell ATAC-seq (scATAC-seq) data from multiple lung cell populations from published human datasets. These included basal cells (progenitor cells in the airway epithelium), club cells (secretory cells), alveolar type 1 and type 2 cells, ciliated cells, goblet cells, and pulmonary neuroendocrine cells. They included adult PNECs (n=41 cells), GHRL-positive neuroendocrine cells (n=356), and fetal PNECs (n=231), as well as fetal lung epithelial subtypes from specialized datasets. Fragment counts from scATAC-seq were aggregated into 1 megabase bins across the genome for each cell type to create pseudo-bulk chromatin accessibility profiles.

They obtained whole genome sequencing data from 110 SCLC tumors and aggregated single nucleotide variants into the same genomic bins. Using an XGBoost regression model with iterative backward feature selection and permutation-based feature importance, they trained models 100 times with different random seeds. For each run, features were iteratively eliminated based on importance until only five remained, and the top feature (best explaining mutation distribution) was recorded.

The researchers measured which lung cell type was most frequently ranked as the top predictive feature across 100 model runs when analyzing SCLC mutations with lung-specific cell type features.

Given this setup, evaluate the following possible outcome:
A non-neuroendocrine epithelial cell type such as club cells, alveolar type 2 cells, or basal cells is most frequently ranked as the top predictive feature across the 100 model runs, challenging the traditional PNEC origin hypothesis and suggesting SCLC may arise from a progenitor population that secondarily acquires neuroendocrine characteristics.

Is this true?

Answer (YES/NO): YES